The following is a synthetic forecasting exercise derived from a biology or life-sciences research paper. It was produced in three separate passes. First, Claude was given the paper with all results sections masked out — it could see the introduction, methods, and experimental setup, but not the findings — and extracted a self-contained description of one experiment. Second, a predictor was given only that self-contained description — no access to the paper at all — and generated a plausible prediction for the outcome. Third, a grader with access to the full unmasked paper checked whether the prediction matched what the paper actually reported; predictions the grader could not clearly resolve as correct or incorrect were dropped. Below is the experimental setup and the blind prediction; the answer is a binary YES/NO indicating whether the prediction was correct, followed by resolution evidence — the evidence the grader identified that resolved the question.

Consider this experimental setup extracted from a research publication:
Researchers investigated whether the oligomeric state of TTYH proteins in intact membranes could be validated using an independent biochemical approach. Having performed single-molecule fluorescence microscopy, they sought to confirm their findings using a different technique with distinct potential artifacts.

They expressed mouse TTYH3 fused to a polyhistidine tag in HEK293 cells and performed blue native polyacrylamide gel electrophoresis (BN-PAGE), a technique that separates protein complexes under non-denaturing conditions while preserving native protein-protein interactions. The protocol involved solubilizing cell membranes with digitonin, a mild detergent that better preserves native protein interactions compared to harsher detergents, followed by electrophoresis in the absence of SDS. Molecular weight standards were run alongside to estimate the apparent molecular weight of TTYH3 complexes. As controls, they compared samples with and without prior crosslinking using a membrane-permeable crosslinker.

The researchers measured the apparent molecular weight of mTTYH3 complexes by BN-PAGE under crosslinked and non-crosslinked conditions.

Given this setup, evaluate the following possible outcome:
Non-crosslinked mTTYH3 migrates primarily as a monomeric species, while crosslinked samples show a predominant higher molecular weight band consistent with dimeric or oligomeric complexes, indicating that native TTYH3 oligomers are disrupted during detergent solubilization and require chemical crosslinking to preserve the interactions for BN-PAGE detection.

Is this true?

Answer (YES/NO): NO